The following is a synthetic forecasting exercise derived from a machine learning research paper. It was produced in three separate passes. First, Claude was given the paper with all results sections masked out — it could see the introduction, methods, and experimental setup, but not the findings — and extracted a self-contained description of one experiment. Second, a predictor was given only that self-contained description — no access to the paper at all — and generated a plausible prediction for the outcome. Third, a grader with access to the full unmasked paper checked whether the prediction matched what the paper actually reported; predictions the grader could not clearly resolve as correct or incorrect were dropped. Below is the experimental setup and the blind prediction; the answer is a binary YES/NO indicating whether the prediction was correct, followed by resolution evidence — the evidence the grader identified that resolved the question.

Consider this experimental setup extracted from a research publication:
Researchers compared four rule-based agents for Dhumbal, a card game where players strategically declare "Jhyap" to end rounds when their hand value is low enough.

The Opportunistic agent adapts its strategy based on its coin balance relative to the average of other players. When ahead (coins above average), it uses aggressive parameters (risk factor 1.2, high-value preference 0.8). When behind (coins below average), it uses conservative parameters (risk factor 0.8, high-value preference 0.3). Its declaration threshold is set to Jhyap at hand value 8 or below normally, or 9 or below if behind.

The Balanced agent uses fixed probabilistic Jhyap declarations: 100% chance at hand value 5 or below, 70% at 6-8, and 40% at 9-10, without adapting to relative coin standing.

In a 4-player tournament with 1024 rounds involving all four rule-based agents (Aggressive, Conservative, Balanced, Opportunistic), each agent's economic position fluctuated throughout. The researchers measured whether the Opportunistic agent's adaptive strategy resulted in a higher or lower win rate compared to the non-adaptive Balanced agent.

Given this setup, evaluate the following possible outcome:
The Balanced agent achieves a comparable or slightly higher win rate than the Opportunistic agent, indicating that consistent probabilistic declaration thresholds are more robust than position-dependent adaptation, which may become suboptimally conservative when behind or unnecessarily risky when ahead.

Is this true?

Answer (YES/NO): YES